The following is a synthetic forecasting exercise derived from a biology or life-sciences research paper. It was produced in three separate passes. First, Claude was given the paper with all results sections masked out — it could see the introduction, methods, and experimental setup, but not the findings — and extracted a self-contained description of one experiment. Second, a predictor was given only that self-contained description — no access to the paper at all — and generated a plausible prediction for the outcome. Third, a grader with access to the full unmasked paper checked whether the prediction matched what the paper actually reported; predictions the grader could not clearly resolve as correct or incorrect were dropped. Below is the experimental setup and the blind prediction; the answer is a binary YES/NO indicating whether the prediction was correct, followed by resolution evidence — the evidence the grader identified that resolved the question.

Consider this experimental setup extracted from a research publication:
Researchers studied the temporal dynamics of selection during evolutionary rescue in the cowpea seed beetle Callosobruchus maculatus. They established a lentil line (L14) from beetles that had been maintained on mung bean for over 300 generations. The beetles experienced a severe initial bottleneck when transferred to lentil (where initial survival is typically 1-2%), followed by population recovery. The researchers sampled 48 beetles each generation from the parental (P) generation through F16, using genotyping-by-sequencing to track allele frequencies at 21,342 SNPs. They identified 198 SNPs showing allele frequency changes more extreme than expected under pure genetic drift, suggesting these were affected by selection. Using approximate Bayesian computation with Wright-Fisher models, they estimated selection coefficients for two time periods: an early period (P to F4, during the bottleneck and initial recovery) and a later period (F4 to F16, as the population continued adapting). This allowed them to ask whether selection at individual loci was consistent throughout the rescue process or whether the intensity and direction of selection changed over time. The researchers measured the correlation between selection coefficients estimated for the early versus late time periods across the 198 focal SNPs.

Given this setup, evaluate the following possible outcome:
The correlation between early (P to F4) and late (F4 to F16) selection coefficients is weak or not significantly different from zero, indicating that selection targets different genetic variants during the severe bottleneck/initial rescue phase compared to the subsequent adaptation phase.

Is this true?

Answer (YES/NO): NO